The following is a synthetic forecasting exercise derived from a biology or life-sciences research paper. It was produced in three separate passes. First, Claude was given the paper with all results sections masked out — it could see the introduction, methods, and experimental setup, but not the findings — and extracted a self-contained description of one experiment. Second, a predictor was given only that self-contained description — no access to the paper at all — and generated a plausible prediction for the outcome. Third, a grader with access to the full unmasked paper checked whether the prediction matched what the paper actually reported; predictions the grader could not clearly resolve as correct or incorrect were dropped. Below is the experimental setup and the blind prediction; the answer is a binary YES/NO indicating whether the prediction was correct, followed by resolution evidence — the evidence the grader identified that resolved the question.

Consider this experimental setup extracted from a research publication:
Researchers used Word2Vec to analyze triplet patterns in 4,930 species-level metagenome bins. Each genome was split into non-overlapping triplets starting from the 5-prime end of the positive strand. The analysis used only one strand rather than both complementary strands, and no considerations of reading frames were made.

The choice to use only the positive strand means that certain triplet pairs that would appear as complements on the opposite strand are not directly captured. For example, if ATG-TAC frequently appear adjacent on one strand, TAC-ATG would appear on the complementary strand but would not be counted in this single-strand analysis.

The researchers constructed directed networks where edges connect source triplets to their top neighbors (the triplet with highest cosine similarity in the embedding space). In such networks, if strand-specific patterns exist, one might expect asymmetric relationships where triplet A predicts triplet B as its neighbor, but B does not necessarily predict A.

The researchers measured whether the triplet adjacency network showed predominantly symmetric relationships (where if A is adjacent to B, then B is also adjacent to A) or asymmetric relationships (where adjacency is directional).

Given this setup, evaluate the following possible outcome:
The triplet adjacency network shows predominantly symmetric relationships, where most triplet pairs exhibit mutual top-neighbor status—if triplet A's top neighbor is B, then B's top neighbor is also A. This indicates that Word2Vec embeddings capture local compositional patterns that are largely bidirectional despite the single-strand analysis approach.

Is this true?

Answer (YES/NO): NO